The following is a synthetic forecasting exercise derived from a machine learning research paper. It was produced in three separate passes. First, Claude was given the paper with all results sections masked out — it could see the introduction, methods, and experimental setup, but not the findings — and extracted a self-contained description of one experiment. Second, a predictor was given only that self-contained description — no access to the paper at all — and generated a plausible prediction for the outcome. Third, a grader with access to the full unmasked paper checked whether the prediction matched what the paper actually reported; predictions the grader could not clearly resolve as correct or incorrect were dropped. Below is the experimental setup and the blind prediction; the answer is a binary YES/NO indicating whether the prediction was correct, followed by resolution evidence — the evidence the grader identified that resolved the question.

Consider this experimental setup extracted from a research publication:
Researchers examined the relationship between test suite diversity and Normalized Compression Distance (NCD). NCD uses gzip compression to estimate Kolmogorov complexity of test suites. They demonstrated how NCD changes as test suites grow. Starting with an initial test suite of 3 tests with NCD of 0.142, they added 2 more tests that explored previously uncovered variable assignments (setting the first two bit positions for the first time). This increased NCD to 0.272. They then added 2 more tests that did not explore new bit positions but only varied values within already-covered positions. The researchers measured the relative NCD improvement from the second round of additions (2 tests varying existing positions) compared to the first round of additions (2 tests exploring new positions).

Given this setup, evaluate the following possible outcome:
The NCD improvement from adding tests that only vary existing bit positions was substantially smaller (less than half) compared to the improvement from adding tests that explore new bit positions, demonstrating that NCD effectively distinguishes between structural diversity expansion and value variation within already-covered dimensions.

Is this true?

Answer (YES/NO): YES